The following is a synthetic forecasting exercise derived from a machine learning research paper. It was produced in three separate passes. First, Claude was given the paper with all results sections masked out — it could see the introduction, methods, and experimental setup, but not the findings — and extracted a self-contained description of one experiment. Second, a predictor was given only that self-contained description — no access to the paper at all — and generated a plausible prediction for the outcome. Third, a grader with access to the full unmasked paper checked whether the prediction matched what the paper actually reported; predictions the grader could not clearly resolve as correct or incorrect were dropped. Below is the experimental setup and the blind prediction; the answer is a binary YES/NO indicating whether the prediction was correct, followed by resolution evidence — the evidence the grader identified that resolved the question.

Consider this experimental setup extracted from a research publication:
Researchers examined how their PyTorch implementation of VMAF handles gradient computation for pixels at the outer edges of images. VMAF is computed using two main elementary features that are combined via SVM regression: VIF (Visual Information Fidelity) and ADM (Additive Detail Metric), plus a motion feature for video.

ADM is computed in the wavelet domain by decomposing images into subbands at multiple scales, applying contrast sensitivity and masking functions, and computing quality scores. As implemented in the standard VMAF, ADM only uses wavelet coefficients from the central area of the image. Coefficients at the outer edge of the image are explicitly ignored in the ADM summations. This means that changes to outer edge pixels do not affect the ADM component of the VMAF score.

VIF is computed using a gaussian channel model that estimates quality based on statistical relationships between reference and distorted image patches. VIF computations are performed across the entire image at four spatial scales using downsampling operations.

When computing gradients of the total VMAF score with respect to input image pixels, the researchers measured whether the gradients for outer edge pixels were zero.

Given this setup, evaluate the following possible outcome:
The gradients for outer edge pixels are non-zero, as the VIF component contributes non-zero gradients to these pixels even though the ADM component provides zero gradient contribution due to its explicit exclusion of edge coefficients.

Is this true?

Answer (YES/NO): YES